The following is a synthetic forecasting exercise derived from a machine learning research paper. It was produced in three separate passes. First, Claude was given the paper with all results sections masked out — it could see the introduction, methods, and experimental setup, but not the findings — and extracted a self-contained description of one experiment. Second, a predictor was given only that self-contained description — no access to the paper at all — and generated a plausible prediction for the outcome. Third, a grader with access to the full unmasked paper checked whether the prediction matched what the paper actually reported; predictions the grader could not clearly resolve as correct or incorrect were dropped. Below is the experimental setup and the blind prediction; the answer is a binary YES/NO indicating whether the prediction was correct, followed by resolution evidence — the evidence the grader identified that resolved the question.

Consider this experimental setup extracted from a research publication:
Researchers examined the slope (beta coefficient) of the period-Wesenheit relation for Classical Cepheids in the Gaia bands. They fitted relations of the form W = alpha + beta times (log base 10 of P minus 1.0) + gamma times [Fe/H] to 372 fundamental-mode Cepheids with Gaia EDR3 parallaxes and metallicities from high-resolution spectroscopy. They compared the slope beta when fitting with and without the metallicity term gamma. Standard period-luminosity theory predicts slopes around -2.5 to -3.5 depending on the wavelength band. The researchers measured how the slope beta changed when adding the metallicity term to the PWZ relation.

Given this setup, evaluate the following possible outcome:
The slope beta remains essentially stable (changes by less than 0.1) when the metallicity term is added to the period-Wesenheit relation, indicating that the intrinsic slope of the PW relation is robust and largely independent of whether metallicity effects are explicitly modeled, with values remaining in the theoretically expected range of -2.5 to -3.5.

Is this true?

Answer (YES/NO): NO